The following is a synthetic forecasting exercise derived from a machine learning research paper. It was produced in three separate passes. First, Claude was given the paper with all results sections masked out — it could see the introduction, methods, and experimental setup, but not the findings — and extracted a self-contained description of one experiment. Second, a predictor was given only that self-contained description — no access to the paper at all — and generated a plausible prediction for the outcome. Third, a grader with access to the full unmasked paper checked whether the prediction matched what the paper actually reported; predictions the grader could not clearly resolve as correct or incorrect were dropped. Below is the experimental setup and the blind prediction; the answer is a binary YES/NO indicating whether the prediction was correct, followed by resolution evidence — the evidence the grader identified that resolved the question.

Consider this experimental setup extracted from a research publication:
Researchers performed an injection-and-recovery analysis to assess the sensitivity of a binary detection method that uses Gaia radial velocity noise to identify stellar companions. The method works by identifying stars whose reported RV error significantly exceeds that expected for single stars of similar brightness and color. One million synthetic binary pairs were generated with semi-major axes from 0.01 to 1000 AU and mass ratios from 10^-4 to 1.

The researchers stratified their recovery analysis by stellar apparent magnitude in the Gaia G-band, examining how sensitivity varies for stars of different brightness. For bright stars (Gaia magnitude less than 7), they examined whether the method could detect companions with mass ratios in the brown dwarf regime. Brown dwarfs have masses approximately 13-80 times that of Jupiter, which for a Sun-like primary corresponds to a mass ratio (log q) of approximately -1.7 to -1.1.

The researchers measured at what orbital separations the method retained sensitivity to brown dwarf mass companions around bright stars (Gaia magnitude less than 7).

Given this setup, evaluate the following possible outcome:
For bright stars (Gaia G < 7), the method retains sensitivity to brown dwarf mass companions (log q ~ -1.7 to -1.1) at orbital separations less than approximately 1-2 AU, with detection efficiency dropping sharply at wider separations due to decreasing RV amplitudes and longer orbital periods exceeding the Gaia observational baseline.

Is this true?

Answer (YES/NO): NO